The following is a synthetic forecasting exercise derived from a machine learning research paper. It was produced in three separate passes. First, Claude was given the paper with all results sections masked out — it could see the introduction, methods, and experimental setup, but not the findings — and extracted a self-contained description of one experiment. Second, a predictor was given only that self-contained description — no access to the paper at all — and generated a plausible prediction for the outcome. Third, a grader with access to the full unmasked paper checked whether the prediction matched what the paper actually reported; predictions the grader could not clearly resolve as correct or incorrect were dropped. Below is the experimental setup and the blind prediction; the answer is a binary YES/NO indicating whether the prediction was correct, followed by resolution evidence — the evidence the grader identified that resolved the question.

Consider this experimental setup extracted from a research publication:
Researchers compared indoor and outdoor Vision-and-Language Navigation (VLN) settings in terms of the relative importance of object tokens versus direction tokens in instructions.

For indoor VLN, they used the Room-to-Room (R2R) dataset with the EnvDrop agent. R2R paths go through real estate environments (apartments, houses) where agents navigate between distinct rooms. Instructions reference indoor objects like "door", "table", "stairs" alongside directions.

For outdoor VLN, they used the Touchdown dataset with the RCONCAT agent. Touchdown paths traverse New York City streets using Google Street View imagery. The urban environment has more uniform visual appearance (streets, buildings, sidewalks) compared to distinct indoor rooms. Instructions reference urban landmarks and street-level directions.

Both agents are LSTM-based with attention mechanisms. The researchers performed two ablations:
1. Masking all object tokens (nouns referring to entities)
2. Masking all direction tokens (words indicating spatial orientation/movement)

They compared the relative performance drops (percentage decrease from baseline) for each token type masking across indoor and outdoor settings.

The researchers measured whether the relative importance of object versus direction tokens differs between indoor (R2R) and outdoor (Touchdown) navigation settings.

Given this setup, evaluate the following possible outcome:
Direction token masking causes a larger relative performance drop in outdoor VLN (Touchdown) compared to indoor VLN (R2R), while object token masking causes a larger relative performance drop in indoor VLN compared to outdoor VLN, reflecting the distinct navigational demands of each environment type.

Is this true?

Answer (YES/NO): YES